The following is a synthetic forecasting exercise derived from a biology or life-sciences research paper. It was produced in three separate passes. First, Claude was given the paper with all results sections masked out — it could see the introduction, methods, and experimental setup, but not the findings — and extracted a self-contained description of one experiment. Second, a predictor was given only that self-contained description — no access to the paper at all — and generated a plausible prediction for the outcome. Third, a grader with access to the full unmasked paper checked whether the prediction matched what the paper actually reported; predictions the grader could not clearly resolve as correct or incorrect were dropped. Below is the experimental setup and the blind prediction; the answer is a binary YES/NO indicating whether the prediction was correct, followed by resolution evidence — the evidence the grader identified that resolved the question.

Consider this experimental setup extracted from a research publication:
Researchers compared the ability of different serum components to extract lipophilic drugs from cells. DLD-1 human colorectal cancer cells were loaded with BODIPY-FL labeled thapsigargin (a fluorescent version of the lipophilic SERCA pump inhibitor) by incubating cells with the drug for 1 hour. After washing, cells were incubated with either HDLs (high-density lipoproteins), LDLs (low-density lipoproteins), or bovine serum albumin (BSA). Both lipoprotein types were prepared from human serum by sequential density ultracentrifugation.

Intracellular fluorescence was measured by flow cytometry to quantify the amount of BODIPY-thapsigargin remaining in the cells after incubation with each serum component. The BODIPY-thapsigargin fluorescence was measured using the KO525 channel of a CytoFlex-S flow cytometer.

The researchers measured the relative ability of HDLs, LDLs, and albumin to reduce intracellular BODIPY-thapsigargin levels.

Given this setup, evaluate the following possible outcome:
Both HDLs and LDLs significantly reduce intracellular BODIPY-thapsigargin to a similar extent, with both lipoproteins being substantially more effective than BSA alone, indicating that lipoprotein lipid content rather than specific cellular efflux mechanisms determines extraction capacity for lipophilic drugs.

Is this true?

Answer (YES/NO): NO